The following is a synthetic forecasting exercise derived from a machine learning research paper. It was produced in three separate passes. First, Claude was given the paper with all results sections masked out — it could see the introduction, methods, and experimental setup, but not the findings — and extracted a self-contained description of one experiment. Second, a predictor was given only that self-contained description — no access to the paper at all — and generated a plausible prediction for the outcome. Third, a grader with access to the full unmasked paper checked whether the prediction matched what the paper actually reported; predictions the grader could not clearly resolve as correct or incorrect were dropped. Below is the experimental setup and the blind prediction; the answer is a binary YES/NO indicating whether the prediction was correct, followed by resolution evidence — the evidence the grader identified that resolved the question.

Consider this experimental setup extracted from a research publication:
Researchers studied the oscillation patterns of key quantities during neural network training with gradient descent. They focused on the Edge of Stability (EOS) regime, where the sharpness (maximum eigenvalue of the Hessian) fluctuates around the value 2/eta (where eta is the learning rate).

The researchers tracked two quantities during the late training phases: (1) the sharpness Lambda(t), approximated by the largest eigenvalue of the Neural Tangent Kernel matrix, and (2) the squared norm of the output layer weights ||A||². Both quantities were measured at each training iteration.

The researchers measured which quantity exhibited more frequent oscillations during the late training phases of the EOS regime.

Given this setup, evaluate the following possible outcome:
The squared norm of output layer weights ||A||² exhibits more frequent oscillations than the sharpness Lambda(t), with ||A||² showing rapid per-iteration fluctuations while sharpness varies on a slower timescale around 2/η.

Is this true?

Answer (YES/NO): NO